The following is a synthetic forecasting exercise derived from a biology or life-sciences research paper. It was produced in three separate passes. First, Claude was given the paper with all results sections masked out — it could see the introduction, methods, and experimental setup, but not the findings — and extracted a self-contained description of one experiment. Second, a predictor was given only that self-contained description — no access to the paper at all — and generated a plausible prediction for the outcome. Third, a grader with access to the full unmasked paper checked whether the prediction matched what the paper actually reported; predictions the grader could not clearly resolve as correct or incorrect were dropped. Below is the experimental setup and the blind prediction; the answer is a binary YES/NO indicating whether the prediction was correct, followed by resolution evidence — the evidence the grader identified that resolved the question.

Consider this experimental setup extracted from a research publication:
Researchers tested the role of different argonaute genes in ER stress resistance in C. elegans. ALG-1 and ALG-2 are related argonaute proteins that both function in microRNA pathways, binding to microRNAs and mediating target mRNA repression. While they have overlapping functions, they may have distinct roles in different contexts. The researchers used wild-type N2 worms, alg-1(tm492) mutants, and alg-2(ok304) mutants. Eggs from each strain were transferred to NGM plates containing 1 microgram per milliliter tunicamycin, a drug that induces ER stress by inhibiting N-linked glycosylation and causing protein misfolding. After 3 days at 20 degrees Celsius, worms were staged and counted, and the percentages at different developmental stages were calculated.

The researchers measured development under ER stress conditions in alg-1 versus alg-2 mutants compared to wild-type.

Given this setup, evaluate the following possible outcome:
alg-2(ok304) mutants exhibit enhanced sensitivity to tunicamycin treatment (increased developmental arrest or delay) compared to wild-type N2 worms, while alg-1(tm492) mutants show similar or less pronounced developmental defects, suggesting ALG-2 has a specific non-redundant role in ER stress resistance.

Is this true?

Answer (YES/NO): NO